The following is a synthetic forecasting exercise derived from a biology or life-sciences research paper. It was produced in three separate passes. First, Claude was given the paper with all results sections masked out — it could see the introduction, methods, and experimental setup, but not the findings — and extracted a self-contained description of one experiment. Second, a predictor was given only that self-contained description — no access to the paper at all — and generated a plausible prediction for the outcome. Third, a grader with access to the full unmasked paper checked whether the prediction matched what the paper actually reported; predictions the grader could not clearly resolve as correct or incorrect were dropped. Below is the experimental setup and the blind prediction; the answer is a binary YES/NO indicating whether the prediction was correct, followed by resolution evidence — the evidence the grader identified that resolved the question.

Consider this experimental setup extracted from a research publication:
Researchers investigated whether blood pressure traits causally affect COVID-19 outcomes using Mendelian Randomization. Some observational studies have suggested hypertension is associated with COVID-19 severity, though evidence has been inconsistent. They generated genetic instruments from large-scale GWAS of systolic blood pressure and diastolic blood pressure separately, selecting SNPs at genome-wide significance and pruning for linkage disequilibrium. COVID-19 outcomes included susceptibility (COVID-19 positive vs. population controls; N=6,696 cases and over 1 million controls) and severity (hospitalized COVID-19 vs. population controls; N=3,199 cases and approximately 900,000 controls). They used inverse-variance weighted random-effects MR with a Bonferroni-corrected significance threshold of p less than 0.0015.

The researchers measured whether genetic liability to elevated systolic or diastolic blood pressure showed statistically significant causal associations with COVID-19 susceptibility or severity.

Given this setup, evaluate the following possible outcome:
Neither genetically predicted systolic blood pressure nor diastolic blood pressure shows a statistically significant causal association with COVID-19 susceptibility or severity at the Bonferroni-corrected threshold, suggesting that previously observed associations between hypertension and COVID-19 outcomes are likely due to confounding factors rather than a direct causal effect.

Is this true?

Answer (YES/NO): YES